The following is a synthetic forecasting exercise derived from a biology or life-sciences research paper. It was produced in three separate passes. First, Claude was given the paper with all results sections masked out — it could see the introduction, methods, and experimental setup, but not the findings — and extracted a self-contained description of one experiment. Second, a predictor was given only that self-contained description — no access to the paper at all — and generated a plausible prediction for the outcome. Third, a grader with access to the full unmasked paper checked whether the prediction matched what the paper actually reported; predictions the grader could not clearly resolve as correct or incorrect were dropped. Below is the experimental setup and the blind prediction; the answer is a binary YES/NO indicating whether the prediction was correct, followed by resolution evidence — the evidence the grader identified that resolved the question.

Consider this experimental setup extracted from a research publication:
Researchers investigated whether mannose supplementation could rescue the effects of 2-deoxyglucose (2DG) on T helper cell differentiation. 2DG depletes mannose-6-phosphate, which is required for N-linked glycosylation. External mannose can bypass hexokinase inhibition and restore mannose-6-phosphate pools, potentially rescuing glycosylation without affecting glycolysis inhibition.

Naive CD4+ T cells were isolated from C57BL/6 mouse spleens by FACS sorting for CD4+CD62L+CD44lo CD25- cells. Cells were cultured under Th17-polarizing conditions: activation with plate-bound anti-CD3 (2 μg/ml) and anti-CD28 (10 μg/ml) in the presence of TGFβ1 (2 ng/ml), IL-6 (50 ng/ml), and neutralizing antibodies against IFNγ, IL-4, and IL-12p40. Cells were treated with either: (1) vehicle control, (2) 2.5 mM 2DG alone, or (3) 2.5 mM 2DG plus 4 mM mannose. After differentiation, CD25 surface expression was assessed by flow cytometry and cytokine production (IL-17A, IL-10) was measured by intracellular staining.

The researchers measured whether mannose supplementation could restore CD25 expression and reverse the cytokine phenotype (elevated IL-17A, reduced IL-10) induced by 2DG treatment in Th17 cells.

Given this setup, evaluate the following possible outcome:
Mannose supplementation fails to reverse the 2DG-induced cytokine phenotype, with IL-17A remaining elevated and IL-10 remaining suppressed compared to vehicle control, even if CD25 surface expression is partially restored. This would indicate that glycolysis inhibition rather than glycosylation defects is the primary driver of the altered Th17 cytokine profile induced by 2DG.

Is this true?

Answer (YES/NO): NO